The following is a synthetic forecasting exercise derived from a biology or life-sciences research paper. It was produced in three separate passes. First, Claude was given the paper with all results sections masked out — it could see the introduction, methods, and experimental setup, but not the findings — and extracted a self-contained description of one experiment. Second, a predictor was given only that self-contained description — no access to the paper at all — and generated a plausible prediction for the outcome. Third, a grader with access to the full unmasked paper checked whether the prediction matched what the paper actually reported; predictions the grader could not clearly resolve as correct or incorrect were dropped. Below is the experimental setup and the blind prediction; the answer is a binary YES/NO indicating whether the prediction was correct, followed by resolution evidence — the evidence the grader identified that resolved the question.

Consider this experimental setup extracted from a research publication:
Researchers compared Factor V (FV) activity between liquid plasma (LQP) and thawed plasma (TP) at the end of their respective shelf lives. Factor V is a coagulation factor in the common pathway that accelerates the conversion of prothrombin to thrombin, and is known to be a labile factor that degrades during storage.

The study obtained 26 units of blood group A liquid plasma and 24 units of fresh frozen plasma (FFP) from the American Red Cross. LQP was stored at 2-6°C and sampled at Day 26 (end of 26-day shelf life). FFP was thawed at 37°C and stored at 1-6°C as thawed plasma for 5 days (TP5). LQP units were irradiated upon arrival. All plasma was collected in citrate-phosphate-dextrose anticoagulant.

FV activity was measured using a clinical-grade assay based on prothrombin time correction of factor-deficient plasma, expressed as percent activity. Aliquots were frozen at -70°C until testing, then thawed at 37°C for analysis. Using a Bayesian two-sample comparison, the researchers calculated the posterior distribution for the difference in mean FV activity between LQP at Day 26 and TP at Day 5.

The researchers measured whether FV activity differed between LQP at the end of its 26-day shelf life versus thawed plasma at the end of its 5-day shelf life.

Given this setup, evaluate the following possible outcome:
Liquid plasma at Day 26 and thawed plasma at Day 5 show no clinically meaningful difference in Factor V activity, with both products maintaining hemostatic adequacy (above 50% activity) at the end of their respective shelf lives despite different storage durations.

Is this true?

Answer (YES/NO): NO